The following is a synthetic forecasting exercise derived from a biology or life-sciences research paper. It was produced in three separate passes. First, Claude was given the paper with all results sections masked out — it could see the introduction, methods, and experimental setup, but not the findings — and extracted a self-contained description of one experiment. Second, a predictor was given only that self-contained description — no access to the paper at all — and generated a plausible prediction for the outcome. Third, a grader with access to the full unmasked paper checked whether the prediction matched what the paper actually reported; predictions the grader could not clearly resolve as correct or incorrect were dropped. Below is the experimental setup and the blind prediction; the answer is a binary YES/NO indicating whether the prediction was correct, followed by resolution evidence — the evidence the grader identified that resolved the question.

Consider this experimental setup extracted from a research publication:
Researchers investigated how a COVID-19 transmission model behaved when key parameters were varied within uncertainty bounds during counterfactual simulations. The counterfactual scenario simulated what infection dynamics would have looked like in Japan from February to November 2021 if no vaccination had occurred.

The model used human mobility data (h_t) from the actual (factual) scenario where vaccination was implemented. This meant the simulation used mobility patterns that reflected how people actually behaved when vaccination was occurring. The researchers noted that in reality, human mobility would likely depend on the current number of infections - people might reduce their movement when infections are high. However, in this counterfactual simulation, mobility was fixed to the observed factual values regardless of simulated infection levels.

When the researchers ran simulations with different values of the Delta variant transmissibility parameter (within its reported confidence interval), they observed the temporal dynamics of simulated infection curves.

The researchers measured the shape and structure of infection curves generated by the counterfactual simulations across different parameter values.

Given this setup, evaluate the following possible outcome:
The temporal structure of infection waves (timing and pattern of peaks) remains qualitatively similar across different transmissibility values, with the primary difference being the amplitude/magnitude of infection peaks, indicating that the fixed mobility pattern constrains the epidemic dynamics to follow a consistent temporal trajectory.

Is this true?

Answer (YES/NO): NO